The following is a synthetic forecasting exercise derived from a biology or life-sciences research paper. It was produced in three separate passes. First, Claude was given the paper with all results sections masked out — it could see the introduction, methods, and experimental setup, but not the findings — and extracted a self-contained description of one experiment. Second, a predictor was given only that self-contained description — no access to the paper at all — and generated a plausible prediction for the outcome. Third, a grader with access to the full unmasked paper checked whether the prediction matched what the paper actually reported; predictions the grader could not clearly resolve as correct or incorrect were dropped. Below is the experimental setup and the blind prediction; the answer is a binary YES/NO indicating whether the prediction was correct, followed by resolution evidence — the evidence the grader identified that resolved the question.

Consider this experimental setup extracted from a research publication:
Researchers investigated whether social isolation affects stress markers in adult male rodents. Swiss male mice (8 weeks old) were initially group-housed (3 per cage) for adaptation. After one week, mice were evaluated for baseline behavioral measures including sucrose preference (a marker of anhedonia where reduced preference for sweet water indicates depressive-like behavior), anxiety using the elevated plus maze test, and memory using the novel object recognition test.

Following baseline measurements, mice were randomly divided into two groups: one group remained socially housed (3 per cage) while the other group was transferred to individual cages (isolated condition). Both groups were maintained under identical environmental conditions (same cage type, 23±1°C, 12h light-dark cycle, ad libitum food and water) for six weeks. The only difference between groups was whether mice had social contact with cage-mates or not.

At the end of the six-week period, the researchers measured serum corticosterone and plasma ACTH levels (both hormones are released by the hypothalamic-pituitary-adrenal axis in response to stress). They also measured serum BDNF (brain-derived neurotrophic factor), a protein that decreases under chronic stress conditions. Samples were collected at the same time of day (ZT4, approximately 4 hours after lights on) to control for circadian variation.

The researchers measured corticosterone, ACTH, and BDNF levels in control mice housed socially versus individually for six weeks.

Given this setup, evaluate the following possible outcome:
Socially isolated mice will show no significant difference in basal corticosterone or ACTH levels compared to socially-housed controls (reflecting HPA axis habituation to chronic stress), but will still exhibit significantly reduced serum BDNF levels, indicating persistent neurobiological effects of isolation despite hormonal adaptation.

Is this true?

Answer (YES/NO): NO